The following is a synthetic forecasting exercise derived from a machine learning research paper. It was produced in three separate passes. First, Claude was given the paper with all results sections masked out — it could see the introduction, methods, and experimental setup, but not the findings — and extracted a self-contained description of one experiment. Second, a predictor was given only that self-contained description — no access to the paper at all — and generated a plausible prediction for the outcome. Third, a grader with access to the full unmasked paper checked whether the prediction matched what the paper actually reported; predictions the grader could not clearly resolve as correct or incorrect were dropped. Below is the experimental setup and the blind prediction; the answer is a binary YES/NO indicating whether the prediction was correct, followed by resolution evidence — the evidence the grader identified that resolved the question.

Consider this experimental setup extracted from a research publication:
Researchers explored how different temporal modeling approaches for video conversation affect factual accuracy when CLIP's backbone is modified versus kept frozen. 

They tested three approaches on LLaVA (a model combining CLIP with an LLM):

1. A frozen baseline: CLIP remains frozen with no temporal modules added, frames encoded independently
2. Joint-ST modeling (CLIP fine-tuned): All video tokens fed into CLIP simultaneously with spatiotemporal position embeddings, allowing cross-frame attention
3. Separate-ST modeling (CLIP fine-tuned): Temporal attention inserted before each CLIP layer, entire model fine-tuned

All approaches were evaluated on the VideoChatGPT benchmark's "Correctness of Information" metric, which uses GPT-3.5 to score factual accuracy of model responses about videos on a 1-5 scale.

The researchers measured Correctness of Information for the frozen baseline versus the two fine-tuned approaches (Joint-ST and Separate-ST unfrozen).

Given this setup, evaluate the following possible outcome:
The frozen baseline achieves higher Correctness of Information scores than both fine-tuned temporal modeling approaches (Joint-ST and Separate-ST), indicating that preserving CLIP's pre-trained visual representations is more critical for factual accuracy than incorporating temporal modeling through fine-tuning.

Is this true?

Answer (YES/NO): YES